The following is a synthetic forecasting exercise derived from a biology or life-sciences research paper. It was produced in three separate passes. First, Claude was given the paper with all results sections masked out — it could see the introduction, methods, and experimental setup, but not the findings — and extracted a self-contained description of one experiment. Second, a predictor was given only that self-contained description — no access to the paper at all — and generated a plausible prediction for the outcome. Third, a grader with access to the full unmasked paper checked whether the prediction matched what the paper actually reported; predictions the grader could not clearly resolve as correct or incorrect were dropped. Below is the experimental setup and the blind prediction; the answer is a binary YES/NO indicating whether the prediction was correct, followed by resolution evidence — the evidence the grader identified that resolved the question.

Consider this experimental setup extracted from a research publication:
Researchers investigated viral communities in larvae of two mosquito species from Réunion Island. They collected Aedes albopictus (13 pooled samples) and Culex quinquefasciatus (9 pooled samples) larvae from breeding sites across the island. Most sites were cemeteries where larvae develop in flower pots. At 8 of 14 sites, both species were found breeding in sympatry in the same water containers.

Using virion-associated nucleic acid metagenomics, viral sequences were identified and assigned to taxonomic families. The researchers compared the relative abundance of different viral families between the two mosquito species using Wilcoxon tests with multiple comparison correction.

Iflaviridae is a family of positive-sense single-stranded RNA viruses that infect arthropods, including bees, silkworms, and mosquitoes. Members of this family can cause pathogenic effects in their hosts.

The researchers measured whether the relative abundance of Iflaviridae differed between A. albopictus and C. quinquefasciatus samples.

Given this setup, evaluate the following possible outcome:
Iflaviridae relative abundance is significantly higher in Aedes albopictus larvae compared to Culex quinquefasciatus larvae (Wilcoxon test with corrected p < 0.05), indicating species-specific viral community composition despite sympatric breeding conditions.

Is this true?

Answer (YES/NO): NO